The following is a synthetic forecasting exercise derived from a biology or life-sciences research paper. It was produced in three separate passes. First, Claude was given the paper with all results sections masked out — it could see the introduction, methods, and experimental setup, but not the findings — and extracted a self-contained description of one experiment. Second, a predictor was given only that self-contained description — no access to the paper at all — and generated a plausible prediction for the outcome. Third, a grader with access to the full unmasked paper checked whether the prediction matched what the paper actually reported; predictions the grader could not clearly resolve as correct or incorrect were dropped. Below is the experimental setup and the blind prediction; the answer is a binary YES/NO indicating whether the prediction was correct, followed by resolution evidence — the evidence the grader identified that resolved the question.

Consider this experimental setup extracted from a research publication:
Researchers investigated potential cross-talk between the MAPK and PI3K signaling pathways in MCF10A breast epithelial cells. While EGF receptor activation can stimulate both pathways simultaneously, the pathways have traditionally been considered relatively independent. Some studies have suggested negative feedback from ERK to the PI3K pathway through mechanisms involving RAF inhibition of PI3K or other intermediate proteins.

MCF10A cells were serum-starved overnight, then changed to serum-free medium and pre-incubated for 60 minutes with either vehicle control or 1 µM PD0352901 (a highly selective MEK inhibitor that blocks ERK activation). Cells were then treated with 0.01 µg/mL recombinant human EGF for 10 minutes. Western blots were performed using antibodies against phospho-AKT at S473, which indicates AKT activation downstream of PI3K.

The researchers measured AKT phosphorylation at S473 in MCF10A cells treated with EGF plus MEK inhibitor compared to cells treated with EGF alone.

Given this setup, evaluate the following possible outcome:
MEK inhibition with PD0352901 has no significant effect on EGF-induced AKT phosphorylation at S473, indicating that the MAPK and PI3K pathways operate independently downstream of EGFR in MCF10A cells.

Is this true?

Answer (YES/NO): YES